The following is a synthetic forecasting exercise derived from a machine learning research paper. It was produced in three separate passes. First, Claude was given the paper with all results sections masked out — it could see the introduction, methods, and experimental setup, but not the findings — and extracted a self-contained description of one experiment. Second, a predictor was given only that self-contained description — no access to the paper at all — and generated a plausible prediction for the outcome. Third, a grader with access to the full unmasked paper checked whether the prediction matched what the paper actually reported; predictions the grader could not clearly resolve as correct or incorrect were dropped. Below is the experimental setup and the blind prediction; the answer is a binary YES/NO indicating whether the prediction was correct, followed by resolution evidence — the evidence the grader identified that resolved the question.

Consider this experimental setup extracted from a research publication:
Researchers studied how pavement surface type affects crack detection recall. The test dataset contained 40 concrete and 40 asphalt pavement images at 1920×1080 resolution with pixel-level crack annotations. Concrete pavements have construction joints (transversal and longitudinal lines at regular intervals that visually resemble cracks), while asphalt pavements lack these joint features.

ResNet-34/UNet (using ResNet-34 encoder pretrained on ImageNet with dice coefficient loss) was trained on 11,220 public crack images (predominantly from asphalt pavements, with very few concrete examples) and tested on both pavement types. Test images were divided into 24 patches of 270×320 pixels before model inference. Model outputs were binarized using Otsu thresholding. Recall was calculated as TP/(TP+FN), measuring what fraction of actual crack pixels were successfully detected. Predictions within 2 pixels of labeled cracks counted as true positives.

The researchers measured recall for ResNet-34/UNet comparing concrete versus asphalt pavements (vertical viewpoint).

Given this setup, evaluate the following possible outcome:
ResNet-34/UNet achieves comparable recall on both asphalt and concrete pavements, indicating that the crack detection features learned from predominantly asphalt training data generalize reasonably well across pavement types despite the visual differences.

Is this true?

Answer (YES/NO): NO